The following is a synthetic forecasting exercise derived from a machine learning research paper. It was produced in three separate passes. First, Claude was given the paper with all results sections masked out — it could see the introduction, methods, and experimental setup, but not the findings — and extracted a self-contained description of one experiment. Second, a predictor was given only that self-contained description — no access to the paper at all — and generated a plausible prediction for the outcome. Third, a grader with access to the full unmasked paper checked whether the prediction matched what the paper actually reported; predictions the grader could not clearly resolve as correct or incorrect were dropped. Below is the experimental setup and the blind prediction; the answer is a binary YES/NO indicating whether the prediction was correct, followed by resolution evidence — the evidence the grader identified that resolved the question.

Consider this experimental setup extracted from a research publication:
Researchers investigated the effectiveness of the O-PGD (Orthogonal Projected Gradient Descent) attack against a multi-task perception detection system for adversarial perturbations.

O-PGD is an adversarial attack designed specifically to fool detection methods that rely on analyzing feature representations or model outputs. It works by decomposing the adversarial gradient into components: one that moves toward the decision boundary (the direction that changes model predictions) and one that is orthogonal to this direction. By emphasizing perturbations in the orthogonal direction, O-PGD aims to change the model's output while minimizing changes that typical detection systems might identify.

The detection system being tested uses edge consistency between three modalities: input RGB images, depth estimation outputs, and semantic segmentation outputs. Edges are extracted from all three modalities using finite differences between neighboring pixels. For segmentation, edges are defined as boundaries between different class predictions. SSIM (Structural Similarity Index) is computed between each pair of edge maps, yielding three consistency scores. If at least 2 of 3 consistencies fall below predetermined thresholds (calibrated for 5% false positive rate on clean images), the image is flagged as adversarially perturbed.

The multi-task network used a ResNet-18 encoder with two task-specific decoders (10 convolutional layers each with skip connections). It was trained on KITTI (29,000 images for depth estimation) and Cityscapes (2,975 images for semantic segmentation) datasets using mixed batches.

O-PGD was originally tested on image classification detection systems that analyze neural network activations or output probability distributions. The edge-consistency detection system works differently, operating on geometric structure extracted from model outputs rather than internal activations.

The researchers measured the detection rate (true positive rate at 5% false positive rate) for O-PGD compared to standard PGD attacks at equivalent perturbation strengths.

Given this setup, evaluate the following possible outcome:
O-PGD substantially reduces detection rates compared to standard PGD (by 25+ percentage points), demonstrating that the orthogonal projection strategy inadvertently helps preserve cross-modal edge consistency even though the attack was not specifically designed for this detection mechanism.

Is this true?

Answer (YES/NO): NO